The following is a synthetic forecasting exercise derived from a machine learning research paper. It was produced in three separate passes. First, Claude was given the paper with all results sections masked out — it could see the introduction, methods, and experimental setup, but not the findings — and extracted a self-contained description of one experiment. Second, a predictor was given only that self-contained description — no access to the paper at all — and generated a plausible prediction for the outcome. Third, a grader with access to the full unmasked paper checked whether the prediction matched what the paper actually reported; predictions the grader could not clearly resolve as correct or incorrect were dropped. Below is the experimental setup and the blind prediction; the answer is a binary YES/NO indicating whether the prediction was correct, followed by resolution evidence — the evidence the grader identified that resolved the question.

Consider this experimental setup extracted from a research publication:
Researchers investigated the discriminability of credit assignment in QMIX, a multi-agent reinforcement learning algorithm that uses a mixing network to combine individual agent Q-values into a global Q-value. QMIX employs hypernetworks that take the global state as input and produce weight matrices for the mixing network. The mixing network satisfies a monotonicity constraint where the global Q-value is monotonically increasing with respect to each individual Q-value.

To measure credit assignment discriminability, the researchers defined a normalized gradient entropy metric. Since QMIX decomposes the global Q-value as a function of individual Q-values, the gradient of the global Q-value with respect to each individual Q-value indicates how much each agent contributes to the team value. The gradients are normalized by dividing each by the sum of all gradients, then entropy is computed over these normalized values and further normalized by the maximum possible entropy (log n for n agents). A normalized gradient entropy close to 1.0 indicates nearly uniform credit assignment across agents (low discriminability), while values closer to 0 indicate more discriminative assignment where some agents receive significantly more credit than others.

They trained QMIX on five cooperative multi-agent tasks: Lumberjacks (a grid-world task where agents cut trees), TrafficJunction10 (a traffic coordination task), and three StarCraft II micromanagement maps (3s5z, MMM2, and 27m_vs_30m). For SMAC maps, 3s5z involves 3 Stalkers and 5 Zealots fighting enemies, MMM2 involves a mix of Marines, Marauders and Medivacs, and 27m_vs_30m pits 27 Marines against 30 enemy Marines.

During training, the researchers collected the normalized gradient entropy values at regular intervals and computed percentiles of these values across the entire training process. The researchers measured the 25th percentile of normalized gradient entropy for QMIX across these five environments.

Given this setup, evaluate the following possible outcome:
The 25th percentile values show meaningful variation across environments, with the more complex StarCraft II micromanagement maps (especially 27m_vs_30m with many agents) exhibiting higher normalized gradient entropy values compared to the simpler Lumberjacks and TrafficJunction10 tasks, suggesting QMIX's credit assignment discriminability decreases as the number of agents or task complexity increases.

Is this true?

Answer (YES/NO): NO